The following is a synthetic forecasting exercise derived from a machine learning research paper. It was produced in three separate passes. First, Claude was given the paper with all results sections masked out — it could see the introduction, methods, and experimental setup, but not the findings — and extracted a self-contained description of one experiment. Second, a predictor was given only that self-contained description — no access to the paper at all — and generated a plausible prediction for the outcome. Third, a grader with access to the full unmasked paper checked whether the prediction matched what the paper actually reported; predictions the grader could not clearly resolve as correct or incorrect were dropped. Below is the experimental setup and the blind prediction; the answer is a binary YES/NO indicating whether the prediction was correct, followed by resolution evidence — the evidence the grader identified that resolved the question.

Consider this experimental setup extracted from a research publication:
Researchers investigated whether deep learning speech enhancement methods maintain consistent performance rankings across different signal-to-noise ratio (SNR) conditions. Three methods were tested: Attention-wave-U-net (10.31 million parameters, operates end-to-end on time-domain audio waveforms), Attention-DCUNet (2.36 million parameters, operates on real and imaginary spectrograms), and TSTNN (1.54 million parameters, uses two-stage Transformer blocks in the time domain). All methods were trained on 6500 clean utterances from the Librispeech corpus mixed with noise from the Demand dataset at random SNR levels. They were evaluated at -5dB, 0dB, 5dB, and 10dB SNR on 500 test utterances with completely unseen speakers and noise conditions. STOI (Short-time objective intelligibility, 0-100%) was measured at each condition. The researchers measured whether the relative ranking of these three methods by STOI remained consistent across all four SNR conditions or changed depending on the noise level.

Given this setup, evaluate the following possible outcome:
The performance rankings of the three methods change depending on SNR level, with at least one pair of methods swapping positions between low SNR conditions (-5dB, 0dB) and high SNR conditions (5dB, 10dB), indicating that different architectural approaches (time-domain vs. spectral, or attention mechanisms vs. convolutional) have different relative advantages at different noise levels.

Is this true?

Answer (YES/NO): NO